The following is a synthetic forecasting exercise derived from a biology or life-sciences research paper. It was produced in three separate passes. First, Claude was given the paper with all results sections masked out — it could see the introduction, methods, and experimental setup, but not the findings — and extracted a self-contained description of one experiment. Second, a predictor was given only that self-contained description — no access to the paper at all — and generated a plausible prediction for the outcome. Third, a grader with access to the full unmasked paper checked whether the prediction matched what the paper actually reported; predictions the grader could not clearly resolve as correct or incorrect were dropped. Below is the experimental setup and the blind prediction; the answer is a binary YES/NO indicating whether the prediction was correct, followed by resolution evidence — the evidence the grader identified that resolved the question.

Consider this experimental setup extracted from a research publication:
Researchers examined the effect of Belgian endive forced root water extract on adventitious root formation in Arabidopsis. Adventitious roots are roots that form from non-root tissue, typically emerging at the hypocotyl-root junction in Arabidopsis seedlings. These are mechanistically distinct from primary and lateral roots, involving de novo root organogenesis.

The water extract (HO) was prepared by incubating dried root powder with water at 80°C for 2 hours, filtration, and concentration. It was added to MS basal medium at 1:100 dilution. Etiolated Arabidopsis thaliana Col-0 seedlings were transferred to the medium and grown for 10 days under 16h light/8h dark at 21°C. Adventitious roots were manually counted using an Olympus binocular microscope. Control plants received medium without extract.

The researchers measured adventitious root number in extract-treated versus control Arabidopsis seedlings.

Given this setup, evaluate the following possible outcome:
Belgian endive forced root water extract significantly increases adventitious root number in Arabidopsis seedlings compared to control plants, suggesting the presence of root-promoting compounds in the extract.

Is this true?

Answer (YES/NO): NO